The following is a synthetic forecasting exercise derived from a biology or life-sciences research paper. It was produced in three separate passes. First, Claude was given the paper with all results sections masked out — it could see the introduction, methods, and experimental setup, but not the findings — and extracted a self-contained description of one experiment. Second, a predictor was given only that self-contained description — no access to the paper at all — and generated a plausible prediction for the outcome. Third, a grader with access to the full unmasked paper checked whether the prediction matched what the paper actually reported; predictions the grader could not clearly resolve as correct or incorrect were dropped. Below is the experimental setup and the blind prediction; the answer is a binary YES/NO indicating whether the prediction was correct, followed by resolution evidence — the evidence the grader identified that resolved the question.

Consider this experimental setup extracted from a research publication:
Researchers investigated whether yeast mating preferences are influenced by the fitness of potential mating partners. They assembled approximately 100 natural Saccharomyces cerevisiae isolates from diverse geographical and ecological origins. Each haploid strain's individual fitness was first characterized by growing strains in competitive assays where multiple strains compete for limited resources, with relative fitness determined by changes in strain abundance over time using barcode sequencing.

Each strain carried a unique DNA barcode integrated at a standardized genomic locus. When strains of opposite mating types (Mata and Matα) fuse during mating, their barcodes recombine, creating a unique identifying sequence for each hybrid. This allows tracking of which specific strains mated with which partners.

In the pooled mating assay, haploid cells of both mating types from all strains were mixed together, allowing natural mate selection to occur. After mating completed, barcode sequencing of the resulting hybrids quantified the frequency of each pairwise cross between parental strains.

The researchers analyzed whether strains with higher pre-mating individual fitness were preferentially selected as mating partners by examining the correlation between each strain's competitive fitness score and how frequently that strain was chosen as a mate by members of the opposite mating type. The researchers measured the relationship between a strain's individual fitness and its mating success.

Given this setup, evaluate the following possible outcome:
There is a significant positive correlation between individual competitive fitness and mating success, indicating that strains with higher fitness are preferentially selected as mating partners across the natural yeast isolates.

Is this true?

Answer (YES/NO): NO